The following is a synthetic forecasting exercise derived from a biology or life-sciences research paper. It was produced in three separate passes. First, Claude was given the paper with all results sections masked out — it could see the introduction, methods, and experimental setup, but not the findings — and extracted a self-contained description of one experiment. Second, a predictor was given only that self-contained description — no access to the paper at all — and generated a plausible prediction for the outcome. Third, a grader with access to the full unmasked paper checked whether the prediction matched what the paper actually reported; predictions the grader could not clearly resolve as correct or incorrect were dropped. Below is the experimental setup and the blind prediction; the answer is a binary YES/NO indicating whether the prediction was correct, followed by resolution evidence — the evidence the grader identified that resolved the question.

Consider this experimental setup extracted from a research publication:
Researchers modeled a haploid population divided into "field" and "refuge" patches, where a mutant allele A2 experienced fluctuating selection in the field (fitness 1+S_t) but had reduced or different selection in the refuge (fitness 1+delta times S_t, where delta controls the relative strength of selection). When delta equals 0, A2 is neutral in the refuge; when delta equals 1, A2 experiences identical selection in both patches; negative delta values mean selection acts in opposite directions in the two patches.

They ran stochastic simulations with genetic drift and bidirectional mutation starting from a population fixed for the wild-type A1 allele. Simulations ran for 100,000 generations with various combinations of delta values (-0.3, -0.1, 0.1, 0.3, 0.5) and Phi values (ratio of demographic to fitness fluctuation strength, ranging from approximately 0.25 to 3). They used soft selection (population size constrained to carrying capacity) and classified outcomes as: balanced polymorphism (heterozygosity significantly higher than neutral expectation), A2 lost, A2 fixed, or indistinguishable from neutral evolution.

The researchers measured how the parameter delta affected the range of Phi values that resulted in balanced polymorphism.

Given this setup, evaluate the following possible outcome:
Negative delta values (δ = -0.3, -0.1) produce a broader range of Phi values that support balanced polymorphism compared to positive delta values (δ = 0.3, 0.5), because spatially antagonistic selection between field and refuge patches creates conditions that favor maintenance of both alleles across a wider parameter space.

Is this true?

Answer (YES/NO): YES